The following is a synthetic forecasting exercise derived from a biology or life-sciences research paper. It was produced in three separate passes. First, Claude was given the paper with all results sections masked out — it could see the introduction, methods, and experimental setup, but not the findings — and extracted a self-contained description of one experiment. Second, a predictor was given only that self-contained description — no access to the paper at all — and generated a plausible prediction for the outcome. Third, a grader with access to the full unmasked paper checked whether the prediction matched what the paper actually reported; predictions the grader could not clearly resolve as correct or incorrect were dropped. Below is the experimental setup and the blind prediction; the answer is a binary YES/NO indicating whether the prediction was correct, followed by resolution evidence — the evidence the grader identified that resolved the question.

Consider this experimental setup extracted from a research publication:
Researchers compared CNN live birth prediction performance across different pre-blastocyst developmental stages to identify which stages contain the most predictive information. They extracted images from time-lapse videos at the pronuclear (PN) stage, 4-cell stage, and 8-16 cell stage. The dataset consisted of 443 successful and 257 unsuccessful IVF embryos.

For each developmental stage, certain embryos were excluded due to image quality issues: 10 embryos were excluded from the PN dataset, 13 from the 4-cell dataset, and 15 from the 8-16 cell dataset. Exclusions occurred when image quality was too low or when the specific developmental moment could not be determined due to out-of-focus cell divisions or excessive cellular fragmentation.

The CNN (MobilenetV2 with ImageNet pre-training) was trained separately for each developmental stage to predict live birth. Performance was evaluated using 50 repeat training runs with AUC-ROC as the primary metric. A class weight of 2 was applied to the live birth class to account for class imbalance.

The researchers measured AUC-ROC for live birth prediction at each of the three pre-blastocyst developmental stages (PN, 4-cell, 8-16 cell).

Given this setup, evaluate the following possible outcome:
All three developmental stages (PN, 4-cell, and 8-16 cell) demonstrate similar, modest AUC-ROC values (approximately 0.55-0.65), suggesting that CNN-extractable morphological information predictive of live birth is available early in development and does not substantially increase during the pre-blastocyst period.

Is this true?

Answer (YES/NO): YES